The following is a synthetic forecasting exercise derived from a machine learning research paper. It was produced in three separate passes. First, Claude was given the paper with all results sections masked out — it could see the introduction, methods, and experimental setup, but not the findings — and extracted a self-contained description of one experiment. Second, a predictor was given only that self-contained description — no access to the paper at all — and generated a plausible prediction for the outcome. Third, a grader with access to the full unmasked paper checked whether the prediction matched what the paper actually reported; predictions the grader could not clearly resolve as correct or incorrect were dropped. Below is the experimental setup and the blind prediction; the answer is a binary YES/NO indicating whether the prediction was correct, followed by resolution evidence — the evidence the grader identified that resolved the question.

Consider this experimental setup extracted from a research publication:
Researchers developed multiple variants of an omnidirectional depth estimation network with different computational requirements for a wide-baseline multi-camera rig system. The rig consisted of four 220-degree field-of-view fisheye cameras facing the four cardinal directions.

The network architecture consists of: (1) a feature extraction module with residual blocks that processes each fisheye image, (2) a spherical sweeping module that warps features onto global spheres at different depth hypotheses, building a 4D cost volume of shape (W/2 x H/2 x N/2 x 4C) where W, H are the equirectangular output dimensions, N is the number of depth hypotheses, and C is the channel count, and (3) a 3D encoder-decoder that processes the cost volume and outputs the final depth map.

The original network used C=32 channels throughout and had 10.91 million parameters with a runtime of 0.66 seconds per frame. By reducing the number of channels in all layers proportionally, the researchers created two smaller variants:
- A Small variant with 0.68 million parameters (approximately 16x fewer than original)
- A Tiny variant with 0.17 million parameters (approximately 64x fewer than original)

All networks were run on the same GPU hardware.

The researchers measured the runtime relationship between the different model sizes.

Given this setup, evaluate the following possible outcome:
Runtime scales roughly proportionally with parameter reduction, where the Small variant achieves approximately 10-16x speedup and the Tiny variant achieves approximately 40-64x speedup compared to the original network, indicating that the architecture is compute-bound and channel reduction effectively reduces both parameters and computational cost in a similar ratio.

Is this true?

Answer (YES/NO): NO